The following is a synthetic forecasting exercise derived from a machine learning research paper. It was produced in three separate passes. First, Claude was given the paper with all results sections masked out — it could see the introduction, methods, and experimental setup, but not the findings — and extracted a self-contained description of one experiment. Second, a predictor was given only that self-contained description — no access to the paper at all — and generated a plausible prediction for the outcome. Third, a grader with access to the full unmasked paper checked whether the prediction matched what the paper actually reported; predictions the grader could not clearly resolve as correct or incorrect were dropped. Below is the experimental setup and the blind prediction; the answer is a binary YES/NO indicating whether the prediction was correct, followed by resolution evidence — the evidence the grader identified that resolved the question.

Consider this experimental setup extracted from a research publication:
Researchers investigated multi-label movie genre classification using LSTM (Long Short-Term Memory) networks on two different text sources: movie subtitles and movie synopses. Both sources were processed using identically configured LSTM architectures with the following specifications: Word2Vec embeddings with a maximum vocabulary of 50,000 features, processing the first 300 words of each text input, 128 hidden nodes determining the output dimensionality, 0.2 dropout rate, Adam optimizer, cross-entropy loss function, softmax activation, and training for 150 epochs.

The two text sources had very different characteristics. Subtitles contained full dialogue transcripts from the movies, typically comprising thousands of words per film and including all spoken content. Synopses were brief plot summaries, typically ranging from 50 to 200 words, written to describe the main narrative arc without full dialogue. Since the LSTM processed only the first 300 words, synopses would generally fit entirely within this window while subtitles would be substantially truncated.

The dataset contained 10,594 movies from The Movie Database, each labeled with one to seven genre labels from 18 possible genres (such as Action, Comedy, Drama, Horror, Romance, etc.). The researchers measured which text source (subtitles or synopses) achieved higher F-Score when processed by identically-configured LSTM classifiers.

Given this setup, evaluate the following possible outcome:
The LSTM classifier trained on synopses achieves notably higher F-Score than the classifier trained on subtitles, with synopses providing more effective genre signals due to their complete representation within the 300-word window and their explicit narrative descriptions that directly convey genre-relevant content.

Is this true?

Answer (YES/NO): YES